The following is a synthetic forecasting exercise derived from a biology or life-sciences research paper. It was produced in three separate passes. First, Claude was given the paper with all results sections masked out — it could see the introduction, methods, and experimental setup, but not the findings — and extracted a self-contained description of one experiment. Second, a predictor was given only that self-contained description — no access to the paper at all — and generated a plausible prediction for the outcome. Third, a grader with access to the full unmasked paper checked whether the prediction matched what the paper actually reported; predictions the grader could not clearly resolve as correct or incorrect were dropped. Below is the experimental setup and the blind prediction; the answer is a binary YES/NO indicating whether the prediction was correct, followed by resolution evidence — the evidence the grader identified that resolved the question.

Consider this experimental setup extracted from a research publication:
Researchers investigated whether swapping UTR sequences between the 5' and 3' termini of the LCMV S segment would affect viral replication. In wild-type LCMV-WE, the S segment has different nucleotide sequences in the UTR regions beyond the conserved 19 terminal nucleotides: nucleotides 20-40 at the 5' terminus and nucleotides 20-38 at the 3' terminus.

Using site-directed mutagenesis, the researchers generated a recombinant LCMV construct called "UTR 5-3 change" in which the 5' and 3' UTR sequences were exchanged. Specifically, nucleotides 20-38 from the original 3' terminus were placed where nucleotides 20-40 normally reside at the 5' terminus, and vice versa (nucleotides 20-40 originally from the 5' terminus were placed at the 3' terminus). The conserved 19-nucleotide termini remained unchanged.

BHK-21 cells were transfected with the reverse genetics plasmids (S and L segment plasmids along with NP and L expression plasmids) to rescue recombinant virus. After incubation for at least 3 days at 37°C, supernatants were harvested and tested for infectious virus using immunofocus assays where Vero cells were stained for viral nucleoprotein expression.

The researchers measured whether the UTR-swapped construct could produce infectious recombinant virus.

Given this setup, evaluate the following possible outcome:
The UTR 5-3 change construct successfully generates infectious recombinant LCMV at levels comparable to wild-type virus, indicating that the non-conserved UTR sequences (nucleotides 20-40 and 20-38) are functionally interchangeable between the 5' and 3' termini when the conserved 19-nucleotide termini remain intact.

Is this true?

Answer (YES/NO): NO